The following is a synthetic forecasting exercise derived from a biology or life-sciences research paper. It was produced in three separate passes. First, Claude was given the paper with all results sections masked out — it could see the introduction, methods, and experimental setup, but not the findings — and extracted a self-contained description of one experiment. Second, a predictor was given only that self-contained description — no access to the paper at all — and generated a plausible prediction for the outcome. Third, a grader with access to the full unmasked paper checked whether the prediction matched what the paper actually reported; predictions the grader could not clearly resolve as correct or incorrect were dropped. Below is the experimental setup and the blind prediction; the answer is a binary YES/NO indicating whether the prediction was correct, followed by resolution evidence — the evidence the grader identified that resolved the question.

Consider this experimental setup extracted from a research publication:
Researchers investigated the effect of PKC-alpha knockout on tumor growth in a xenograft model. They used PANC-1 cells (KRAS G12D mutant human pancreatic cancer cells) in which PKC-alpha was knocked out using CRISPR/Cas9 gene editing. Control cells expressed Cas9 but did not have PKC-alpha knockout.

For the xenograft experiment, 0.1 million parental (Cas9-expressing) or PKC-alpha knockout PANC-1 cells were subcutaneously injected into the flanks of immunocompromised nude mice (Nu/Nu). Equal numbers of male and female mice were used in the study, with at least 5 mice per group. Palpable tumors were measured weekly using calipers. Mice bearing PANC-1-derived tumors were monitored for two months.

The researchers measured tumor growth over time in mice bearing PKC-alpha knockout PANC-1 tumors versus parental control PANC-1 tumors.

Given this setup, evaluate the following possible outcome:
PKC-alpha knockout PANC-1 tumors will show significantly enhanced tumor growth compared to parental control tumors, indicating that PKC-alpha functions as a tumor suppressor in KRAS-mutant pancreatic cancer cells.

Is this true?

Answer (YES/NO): YES